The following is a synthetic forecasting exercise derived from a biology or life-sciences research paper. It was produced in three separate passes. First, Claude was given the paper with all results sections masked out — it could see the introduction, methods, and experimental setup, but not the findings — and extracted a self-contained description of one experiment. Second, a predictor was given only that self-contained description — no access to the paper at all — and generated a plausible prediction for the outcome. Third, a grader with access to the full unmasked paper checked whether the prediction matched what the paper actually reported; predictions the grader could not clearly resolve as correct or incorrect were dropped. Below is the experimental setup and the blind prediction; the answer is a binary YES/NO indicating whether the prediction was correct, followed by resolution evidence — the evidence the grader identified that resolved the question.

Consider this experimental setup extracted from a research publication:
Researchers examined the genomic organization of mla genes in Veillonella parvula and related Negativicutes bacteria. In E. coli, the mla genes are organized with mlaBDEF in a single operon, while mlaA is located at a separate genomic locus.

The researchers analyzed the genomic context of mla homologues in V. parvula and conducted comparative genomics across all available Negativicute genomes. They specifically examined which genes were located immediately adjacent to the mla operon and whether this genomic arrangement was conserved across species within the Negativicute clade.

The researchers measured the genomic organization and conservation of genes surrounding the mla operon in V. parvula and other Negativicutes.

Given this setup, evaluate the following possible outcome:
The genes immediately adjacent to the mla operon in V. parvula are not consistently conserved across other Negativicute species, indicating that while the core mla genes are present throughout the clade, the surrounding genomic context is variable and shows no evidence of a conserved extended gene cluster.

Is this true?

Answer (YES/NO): NO